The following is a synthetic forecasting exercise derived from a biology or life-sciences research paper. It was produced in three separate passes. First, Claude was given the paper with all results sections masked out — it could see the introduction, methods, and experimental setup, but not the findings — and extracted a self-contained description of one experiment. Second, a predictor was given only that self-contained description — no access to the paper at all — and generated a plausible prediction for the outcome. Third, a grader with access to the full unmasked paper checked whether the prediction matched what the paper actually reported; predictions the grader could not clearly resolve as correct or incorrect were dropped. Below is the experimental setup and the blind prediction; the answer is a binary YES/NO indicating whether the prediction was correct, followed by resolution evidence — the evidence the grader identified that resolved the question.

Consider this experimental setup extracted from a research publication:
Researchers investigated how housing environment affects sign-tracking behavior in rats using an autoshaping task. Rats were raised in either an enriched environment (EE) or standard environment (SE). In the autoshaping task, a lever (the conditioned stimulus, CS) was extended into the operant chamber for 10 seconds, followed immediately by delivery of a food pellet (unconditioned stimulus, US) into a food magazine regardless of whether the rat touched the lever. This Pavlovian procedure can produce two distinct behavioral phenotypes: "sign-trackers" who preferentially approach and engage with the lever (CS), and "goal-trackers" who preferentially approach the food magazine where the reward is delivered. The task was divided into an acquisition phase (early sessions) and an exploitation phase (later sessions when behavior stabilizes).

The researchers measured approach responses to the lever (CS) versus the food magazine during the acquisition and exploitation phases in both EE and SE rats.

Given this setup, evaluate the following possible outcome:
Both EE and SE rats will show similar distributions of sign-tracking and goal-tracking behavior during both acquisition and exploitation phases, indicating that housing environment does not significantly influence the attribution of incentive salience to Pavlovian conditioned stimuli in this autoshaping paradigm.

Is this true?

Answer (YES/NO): NO